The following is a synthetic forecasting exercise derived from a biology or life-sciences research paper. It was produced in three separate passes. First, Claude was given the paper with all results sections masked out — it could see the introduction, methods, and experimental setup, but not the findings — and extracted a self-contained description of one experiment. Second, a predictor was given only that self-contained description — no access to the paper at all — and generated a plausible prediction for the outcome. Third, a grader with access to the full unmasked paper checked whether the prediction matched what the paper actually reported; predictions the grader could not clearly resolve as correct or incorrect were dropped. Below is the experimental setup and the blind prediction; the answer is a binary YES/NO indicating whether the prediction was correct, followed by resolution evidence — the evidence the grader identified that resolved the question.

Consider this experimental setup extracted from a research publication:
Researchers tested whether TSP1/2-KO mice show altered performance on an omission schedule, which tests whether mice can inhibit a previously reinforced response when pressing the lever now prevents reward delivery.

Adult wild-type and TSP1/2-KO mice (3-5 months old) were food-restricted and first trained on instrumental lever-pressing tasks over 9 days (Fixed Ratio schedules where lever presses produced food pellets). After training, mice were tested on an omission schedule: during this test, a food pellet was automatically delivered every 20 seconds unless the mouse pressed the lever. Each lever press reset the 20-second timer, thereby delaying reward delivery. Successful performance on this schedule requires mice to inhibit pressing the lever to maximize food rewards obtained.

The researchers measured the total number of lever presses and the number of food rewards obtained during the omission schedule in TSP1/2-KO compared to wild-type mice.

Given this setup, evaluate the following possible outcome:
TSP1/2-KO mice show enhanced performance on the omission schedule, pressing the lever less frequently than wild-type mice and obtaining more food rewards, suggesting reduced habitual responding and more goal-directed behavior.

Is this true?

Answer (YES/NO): NO